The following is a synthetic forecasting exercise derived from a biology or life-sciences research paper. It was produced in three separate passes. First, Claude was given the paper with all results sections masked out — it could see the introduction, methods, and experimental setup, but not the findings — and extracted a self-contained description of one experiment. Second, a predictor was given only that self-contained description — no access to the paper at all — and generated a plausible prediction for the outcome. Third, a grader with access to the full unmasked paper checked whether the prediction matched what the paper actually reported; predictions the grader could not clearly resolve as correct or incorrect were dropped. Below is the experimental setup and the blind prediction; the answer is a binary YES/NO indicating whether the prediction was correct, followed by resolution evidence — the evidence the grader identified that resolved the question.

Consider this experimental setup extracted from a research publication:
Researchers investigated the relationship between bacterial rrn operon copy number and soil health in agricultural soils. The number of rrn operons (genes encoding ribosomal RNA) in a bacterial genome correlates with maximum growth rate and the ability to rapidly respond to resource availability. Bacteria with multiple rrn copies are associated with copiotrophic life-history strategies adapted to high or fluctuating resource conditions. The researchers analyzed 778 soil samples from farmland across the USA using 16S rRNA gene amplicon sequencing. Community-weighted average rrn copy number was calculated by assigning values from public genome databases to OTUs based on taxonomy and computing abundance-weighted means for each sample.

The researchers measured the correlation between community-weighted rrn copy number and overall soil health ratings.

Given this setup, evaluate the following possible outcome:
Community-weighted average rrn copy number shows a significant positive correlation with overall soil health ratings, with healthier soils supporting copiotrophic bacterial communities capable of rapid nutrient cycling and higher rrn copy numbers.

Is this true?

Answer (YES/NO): NO